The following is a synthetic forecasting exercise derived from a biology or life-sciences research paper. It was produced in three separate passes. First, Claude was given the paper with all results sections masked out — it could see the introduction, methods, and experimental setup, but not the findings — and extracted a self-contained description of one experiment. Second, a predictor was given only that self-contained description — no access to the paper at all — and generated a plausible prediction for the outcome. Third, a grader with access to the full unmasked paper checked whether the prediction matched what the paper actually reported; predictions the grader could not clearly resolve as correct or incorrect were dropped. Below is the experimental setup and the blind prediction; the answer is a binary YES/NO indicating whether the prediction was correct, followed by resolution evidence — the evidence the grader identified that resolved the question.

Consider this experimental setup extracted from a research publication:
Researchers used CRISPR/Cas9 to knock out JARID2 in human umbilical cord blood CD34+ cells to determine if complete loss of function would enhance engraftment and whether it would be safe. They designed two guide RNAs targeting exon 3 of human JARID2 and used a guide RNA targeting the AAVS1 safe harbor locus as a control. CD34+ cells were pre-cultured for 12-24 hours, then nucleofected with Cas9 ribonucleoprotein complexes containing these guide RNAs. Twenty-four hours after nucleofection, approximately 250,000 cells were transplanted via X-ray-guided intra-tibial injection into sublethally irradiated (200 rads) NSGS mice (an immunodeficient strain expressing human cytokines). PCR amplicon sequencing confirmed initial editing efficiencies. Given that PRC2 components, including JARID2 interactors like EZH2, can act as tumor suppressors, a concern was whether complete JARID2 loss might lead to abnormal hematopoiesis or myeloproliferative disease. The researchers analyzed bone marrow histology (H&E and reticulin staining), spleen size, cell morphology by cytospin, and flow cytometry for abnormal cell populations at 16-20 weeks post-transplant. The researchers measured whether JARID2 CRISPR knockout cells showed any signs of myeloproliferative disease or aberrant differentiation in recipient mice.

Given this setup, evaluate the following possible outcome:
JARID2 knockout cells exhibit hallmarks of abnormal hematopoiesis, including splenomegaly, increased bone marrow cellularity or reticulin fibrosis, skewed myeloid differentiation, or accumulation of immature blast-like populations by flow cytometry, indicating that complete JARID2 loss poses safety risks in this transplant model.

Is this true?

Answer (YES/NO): NO